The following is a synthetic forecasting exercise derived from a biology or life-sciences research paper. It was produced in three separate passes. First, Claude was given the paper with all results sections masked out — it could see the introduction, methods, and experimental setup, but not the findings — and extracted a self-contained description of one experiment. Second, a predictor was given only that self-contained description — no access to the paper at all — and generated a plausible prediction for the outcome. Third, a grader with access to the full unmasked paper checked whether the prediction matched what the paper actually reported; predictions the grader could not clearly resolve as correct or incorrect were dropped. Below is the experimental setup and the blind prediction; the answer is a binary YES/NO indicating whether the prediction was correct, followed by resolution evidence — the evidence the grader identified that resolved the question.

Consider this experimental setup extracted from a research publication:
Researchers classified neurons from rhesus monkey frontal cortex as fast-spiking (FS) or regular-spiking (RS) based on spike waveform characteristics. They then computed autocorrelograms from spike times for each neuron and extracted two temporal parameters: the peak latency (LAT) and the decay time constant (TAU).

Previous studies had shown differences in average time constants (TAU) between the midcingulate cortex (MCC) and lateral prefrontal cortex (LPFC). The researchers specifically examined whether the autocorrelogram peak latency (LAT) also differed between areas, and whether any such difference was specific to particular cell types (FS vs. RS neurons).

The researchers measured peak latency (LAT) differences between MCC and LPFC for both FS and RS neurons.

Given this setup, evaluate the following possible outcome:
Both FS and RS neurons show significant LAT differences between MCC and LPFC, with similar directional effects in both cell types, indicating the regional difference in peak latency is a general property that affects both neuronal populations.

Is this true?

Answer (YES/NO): NO